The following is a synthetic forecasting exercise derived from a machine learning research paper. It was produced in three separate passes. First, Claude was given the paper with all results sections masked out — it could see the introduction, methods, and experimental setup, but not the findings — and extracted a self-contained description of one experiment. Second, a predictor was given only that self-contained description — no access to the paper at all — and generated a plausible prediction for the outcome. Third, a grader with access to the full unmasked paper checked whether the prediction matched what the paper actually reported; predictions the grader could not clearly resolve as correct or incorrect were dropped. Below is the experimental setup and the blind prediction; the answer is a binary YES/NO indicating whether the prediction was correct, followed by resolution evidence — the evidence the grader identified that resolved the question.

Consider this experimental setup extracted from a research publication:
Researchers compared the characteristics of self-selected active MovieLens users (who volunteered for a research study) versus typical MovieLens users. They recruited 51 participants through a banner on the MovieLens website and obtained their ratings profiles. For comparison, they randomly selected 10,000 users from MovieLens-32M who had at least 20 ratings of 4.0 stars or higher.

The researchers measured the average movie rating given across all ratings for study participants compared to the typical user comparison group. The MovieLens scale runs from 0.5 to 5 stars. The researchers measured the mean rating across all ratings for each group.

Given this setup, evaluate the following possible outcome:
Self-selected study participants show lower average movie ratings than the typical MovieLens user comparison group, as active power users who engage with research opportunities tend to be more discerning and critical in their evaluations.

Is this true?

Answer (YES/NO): YES